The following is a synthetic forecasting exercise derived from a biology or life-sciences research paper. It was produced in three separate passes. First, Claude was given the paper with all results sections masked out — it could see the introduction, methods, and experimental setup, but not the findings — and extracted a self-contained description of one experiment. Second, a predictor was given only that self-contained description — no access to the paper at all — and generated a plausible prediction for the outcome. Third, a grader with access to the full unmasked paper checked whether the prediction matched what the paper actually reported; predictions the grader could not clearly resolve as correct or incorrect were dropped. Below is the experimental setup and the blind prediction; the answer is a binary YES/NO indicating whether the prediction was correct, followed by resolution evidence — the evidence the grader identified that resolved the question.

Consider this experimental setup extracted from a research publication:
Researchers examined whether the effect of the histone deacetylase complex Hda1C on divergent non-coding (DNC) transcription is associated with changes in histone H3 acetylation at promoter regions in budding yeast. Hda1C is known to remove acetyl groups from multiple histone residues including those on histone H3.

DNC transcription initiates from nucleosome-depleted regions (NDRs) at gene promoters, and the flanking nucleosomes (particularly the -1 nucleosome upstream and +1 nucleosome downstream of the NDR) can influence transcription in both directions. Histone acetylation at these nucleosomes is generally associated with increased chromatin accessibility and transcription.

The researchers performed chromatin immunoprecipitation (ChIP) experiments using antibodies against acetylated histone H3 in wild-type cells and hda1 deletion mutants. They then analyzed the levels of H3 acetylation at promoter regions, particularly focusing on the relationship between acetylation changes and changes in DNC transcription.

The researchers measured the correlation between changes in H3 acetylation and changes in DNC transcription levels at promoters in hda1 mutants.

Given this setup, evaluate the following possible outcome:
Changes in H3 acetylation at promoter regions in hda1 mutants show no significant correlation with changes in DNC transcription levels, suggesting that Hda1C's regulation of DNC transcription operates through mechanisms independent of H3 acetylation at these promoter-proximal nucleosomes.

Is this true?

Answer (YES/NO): NO